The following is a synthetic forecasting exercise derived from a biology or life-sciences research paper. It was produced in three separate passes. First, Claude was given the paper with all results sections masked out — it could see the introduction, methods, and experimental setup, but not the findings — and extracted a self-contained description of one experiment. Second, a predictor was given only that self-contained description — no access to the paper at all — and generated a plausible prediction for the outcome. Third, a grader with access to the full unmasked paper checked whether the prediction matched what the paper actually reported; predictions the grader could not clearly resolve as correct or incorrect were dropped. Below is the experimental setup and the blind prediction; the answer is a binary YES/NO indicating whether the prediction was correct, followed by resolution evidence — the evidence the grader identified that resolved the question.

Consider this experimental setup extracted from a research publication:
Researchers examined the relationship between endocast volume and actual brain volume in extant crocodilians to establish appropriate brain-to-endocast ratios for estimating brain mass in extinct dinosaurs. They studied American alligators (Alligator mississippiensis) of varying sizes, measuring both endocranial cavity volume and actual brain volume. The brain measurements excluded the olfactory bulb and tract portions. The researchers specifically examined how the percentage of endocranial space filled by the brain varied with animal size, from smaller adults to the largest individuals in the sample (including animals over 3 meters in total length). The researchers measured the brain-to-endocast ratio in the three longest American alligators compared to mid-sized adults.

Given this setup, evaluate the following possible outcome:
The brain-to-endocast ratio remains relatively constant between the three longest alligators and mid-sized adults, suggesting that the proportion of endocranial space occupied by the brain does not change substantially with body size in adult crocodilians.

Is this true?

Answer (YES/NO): NO